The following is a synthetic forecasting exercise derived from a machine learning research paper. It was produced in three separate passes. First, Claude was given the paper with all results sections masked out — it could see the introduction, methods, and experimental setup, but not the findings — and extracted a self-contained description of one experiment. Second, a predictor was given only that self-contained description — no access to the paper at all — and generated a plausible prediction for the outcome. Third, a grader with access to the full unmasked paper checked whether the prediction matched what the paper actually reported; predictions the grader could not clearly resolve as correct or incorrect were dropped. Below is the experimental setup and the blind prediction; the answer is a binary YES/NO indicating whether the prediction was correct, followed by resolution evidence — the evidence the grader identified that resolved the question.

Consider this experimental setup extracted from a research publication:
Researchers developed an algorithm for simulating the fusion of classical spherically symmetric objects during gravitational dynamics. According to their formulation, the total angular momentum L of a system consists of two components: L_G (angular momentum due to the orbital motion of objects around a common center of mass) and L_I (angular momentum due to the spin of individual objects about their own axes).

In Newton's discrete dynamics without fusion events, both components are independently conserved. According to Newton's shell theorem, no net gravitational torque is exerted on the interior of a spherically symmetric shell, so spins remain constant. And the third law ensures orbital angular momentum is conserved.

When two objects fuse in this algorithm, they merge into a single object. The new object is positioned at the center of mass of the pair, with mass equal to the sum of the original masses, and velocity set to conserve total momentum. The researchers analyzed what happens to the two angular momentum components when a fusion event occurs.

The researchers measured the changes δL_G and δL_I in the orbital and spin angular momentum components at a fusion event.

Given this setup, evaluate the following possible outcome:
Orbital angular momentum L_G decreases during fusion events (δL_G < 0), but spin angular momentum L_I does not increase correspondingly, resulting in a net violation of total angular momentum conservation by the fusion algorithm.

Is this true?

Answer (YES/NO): NO